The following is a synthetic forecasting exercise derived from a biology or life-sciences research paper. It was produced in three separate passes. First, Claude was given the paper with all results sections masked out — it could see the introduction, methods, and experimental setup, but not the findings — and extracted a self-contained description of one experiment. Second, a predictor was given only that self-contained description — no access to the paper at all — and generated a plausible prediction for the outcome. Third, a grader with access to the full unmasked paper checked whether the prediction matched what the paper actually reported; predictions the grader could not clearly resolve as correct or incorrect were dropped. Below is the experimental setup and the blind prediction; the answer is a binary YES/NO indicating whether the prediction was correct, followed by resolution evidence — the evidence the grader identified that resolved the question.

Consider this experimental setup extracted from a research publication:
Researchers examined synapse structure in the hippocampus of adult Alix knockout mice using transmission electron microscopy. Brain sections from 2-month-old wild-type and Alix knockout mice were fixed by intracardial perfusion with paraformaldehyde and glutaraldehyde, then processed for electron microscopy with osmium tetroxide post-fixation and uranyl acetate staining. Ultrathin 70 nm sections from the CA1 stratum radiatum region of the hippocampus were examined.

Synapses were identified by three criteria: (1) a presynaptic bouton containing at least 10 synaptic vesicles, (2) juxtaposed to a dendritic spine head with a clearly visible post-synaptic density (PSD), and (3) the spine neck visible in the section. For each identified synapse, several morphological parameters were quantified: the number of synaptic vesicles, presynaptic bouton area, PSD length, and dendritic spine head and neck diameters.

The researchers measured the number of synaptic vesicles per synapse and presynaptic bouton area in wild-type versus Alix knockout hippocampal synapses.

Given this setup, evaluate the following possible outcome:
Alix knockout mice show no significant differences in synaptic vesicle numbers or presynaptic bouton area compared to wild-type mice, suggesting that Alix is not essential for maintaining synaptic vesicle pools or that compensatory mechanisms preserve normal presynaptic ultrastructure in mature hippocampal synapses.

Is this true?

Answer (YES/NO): NO